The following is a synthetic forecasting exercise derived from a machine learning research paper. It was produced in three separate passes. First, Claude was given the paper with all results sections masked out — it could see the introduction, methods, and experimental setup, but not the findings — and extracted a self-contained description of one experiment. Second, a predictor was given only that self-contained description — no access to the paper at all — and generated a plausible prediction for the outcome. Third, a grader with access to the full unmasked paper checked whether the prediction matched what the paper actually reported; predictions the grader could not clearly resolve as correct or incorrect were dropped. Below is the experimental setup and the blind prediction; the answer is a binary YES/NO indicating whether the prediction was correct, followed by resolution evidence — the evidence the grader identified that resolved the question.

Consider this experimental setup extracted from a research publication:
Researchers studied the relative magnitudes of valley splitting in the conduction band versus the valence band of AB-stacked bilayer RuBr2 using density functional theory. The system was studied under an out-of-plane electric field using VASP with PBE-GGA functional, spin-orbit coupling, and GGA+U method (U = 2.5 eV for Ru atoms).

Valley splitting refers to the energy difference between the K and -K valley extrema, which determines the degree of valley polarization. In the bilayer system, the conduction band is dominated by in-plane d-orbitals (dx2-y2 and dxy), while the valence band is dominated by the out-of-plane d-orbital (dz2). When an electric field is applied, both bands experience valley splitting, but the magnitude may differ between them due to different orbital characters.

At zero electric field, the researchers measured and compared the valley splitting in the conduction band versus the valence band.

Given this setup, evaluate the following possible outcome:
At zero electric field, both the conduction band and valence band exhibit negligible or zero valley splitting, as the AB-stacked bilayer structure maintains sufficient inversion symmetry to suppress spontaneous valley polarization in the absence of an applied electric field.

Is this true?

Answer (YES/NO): NO